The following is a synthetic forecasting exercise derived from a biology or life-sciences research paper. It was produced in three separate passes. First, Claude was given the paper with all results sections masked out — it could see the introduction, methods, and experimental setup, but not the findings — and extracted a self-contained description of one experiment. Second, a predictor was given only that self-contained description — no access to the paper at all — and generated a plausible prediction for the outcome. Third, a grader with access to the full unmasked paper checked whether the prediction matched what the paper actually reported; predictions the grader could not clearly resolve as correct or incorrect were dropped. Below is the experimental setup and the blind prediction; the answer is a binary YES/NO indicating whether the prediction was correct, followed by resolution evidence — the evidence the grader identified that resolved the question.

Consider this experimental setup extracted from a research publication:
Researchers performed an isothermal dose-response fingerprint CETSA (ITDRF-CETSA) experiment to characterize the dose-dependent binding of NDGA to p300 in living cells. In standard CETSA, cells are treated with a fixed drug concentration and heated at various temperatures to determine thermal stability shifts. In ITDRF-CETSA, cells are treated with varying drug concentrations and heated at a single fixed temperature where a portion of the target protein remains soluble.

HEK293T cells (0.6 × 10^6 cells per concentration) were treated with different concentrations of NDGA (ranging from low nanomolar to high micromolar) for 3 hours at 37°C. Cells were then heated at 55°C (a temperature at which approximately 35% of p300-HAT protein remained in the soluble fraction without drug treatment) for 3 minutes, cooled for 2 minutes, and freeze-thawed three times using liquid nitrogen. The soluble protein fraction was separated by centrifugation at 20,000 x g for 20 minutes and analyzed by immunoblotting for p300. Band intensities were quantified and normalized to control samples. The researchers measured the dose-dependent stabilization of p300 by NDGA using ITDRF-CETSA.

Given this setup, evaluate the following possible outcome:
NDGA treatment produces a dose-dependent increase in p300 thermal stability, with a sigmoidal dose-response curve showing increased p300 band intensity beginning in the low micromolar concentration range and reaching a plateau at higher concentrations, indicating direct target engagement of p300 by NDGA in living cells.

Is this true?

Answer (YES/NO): YES